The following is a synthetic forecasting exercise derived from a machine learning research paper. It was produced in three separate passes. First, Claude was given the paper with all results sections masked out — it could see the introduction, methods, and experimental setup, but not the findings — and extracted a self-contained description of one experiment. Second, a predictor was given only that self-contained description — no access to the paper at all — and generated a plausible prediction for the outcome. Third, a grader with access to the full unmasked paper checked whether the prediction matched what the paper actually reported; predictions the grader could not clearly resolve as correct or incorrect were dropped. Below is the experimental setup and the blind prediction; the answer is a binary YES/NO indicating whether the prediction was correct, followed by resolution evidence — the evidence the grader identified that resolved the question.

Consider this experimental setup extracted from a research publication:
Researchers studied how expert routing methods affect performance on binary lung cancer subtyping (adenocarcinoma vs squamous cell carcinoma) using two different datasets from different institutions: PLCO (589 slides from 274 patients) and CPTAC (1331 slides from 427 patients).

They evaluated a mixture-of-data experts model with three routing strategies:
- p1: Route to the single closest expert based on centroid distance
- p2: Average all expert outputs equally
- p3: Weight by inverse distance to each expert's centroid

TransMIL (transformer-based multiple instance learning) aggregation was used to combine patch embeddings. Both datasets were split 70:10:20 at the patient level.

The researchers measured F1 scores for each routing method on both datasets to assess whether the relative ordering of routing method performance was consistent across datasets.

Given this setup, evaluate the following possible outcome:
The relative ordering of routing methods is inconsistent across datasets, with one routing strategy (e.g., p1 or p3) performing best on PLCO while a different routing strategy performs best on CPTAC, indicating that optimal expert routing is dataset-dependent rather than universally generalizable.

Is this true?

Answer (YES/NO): NO